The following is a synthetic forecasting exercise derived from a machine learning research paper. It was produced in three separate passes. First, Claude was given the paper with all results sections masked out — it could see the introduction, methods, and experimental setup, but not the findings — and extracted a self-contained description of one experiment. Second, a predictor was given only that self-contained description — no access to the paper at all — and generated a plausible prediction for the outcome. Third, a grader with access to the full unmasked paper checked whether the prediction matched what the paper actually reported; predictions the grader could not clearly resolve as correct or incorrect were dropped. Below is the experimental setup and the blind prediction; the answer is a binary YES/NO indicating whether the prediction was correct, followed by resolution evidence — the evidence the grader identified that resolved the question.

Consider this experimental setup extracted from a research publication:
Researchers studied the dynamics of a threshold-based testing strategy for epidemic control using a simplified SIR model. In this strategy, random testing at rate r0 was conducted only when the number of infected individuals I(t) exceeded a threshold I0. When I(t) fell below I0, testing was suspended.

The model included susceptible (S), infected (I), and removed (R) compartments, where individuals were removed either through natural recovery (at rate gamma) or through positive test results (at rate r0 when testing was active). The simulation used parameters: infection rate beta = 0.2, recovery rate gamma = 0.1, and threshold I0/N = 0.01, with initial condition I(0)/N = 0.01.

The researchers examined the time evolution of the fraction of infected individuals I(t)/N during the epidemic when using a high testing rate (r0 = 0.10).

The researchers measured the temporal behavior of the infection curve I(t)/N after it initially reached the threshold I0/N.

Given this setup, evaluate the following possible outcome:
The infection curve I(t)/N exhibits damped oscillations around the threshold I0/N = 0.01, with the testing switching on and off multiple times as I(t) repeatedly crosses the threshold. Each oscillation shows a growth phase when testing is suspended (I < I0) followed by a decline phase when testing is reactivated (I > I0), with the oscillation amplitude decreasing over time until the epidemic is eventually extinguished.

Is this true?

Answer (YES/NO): NO